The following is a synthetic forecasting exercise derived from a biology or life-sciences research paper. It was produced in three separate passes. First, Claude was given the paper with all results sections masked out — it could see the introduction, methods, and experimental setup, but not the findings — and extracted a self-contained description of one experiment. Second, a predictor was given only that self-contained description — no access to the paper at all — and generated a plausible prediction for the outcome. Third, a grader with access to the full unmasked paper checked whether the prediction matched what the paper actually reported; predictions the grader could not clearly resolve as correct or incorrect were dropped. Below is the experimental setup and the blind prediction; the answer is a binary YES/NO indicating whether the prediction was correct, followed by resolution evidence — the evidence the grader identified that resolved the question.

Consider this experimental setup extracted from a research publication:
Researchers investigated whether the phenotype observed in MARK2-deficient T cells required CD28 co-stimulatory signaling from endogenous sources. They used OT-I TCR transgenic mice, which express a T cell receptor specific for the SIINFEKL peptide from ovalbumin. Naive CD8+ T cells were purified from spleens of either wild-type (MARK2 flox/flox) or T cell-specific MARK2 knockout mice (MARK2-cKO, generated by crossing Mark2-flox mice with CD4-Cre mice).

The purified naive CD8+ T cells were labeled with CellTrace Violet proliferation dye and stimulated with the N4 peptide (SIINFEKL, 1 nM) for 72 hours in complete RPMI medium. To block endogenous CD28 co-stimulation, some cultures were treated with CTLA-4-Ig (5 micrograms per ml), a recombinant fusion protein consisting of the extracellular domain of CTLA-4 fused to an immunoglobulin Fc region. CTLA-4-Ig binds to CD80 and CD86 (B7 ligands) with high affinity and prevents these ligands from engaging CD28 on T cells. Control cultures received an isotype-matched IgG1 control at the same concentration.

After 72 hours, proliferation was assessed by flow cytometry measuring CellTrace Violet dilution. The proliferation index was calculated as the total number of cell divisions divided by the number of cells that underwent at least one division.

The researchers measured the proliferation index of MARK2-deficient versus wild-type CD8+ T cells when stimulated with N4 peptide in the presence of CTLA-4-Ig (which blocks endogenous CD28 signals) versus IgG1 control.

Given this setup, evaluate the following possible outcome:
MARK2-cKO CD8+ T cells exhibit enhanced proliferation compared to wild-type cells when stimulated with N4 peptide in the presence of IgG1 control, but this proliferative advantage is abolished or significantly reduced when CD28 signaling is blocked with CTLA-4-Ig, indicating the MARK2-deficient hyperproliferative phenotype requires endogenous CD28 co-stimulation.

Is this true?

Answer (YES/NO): NO